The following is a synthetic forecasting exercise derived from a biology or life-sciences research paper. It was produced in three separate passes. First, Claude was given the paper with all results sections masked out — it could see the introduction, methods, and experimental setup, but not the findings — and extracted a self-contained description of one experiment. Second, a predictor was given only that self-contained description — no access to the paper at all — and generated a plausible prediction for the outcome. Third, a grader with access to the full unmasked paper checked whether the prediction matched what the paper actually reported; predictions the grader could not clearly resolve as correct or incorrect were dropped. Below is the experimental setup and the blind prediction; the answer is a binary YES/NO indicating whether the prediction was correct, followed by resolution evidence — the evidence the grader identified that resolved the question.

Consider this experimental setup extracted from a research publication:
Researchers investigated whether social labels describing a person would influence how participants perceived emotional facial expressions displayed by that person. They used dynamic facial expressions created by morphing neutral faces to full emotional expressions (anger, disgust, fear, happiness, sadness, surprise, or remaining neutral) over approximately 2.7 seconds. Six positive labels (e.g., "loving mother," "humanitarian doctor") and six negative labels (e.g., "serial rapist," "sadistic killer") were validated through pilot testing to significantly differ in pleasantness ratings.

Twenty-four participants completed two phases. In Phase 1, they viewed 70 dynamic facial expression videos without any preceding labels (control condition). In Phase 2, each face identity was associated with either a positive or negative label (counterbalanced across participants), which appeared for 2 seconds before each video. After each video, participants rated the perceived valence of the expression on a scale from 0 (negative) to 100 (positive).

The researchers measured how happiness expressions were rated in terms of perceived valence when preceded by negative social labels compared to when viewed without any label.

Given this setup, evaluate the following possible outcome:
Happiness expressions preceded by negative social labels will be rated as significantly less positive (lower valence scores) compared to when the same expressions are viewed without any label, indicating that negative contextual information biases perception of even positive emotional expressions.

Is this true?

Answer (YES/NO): YES